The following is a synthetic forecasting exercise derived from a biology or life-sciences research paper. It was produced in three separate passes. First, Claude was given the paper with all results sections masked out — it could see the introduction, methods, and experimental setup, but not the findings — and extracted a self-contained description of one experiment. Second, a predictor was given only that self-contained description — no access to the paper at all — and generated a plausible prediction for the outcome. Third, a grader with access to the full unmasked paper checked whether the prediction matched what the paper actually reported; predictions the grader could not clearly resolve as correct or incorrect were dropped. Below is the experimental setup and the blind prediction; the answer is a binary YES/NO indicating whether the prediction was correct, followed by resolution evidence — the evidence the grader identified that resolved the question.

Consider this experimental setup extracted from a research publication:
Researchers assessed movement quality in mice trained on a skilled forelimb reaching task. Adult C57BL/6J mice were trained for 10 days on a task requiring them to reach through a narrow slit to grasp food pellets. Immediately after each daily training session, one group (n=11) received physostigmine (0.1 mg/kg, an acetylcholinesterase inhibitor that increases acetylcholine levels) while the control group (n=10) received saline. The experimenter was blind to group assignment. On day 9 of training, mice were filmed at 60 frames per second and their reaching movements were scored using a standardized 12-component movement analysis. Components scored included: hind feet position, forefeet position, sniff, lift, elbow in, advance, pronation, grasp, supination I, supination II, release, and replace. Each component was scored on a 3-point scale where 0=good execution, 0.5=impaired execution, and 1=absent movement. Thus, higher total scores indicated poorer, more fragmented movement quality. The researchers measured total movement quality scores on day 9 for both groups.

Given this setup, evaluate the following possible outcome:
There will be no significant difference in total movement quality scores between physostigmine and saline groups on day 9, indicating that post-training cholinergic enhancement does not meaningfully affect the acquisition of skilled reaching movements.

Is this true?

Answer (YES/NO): NO